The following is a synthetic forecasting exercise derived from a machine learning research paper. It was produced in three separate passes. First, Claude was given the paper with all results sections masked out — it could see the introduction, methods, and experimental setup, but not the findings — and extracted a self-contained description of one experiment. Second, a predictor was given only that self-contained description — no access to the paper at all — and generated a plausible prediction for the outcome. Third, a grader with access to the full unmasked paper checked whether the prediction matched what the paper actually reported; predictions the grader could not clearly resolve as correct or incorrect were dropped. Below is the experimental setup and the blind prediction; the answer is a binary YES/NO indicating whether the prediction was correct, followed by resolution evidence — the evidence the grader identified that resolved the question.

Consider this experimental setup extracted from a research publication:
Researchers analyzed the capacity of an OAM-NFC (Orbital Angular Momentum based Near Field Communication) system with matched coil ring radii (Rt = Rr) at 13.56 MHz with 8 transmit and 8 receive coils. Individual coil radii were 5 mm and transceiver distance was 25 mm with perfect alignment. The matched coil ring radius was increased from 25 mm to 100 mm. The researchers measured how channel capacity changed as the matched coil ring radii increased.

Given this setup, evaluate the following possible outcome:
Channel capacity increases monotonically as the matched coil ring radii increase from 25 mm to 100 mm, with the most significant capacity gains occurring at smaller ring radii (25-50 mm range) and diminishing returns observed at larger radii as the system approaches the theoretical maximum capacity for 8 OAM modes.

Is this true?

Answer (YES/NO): NO